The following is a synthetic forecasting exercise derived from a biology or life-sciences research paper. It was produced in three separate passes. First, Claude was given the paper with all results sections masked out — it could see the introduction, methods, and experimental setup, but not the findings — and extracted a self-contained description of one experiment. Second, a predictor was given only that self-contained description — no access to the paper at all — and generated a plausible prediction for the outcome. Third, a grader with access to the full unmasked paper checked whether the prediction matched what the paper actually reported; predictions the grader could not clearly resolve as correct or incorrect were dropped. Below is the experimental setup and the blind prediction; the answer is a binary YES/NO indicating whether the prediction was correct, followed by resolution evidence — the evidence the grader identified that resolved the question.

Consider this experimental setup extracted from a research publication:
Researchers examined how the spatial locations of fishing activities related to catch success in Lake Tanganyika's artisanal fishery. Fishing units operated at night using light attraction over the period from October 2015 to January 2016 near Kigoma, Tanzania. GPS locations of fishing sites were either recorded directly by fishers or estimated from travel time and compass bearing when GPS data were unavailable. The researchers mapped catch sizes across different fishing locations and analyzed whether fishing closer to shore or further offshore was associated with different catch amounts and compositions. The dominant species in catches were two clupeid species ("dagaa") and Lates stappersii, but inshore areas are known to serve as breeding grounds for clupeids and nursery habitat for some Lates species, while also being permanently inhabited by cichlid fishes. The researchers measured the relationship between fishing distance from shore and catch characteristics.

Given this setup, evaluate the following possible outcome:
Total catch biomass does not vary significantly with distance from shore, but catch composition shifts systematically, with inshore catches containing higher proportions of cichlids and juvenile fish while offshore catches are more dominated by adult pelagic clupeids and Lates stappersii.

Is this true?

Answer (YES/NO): NO